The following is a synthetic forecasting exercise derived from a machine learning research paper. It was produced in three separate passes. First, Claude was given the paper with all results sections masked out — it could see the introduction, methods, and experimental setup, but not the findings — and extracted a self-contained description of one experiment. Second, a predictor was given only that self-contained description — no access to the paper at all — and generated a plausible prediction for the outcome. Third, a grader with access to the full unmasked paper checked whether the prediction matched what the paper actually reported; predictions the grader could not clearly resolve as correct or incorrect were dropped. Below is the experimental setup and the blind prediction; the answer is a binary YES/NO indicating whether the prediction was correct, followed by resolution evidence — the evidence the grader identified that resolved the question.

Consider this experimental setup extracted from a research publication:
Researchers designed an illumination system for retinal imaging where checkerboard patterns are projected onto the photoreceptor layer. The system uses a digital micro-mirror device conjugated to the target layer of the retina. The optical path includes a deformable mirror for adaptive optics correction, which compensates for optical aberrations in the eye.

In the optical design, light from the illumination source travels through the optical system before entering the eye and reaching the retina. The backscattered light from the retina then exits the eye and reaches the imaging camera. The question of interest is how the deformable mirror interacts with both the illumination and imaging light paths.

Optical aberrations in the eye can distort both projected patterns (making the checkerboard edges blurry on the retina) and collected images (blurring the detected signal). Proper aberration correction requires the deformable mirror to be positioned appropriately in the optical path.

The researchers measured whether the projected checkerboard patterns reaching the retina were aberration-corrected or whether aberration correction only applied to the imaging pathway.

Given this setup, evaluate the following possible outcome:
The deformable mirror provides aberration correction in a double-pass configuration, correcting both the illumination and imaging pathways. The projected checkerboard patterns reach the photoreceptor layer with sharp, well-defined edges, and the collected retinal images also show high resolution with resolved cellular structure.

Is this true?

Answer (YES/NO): YES